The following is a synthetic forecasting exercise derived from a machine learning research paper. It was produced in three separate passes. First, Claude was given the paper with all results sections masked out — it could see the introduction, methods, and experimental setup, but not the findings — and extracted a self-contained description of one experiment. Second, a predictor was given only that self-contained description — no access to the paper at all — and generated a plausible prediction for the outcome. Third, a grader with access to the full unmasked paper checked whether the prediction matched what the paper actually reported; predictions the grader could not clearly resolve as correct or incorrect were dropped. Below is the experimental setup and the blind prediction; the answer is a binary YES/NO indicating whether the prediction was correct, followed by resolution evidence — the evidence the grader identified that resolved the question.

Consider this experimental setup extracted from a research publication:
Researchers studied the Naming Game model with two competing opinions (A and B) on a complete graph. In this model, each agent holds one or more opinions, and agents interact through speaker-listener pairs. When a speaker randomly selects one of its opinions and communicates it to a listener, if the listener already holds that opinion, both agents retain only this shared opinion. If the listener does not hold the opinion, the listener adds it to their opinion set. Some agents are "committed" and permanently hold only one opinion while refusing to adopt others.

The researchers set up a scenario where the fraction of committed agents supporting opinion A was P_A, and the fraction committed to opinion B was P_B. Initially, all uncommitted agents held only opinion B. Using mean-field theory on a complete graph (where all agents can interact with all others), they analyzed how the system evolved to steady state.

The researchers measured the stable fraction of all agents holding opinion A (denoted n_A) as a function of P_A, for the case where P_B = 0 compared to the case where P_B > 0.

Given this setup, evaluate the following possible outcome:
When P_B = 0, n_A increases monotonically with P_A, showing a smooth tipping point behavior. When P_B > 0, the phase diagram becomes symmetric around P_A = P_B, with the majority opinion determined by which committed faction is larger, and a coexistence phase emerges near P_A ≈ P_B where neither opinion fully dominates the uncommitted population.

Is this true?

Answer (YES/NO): NO